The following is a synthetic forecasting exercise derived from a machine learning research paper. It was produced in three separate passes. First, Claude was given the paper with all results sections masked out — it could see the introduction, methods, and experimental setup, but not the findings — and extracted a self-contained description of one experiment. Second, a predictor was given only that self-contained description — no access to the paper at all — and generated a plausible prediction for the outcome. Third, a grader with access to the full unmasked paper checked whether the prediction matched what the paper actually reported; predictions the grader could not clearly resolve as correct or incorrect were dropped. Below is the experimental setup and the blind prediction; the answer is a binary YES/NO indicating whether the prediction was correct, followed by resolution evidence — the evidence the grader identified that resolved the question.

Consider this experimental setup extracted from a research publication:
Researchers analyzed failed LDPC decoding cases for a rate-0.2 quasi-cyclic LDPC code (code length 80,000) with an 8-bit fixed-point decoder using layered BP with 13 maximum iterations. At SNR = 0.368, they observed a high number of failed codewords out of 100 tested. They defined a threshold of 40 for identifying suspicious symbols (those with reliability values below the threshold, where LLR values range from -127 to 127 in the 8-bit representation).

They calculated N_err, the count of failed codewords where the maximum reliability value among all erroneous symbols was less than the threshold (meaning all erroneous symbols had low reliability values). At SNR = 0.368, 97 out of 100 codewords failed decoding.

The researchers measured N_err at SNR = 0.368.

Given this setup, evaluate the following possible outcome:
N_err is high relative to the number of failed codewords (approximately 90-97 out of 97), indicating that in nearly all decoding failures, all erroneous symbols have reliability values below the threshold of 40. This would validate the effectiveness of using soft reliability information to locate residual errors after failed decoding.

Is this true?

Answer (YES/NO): NO